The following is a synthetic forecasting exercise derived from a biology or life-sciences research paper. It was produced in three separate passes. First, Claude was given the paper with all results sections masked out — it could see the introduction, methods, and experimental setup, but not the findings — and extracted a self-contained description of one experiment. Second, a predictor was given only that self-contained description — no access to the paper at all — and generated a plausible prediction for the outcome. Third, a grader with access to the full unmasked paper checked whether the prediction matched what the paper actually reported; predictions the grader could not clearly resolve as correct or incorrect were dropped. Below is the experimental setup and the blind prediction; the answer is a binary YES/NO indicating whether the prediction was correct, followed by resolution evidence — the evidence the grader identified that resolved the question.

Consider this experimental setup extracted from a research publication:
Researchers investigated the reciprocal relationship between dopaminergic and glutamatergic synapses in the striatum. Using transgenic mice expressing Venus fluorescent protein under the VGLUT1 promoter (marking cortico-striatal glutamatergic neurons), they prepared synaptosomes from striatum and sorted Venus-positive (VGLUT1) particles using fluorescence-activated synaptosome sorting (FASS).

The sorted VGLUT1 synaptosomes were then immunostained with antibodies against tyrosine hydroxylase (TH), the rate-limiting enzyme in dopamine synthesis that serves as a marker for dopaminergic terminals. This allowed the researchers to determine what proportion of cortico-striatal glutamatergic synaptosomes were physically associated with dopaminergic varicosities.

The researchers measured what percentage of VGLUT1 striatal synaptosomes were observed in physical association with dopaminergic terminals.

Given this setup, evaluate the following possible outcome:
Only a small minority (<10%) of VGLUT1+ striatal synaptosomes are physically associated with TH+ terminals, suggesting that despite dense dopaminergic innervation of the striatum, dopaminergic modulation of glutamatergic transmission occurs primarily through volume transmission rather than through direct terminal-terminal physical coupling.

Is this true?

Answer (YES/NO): NO